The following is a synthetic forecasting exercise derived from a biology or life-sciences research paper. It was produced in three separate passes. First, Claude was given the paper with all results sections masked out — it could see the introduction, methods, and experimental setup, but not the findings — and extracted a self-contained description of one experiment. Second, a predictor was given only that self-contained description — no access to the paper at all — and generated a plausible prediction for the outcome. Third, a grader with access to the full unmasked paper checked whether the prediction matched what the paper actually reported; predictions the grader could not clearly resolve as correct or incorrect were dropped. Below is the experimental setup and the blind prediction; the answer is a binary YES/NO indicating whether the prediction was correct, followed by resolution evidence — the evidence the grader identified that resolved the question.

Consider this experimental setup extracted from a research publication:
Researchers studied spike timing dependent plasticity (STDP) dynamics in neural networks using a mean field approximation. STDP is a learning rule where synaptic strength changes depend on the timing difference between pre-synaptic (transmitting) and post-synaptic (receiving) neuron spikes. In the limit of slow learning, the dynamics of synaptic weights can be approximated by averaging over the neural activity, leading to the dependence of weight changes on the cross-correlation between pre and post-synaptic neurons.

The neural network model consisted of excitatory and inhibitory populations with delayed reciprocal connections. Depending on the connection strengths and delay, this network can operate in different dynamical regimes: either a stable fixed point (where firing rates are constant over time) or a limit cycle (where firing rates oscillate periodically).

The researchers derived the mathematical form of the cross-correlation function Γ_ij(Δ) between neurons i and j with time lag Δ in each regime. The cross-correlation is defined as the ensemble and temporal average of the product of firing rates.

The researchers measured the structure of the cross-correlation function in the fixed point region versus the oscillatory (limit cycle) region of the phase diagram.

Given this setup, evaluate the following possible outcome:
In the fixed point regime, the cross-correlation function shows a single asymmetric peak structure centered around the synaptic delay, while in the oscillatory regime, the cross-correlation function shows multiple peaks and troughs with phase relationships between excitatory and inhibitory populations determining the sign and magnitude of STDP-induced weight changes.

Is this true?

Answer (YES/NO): NO